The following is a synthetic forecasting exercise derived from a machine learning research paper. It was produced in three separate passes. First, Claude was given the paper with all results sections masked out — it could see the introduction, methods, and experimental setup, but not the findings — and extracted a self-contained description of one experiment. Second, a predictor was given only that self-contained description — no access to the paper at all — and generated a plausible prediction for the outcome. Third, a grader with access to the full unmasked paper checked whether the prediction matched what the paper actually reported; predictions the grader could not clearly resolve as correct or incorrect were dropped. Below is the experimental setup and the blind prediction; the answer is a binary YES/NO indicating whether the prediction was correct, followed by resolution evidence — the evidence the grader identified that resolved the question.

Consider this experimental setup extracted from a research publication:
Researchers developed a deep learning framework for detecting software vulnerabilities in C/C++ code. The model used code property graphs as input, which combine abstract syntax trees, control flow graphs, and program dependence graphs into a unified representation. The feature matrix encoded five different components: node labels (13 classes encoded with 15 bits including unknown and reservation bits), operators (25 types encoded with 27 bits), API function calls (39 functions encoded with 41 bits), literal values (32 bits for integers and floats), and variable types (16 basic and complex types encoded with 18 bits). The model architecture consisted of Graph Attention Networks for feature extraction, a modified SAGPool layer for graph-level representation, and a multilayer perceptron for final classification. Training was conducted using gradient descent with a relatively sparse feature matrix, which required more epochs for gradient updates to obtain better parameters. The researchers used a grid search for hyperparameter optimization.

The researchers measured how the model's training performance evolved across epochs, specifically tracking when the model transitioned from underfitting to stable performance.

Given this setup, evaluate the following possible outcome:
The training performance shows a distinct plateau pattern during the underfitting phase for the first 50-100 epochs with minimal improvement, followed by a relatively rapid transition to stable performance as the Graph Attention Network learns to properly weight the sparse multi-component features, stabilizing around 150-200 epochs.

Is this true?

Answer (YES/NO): NO